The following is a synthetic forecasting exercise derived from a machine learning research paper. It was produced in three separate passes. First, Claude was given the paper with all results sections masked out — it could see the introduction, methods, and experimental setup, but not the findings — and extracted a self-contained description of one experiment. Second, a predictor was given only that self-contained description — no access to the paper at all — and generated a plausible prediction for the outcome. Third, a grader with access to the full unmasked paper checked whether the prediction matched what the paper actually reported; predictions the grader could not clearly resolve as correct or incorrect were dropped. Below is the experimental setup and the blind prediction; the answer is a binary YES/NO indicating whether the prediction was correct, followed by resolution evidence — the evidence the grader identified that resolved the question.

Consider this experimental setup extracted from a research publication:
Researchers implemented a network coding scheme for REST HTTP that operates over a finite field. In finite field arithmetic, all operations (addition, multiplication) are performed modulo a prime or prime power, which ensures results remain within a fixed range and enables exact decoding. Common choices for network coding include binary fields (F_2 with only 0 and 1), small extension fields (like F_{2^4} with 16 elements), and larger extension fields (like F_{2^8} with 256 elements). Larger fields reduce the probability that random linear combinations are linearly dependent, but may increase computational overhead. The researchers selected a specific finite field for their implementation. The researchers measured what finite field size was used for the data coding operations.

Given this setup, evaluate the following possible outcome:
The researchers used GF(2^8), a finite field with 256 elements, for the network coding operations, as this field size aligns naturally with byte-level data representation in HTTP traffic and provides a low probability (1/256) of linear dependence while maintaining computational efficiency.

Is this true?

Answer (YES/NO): YES